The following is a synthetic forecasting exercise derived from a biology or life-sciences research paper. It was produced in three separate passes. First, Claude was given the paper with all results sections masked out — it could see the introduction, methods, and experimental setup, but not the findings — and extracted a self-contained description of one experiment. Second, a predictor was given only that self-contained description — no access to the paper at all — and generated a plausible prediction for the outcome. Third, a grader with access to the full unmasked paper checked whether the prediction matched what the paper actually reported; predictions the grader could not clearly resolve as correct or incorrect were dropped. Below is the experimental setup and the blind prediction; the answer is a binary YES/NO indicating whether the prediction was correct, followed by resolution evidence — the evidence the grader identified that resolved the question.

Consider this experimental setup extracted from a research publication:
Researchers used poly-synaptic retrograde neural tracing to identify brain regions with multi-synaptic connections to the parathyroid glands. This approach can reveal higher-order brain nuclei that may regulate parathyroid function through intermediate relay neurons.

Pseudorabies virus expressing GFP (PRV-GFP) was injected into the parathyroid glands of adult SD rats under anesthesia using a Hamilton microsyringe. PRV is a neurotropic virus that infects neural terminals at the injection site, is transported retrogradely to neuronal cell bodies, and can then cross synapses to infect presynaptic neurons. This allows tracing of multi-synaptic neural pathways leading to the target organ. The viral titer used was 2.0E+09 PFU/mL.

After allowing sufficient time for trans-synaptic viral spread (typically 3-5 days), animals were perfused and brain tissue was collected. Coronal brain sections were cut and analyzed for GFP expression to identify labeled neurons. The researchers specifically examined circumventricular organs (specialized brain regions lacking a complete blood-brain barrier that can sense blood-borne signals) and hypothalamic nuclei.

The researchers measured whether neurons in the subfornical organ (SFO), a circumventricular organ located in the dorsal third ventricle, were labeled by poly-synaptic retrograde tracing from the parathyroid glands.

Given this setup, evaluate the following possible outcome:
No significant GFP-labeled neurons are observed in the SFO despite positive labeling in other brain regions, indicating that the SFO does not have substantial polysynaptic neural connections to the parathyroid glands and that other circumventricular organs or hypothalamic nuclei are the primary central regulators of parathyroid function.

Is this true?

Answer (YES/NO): NO